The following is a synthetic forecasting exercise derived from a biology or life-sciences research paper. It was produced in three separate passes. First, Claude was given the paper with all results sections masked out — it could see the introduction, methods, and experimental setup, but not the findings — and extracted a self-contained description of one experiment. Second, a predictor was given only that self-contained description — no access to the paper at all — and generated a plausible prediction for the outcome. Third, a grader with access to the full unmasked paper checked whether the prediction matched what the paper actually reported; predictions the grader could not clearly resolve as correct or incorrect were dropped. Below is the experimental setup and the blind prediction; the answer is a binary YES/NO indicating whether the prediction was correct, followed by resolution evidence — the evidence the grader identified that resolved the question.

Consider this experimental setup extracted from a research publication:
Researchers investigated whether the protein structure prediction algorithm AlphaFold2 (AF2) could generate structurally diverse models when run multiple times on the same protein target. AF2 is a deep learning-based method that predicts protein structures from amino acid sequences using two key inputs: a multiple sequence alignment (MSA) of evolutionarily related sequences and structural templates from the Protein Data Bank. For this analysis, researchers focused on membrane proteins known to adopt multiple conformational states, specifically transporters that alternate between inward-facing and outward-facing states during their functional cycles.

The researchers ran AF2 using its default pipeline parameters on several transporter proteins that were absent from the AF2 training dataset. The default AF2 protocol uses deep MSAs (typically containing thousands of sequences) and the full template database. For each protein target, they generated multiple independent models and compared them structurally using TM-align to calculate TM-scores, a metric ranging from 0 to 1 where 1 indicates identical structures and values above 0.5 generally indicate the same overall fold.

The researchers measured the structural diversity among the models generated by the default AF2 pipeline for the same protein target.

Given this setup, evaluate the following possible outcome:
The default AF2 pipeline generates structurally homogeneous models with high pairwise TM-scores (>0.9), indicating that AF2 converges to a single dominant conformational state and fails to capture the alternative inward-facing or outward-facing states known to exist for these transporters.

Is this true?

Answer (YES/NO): YES